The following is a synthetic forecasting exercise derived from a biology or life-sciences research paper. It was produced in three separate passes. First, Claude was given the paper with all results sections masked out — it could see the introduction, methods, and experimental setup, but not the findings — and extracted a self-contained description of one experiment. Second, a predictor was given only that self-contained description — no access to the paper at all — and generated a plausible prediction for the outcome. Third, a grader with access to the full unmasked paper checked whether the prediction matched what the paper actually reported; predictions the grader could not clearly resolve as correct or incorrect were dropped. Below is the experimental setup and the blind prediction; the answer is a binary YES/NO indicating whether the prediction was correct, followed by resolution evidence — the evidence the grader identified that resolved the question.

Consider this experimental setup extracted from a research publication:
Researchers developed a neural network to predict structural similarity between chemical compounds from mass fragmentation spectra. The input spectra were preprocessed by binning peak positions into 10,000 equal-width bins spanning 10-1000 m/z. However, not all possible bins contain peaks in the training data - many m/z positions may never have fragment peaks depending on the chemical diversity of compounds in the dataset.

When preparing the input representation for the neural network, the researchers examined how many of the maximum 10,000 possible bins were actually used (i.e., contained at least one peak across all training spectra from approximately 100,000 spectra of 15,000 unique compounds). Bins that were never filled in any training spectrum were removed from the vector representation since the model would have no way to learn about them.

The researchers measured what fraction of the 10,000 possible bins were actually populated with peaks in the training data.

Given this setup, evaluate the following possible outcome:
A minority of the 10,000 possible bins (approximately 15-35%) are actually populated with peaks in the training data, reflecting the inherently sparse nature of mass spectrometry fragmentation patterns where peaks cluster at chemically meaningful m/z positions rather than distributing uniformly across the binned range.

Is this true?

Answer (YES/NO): NO